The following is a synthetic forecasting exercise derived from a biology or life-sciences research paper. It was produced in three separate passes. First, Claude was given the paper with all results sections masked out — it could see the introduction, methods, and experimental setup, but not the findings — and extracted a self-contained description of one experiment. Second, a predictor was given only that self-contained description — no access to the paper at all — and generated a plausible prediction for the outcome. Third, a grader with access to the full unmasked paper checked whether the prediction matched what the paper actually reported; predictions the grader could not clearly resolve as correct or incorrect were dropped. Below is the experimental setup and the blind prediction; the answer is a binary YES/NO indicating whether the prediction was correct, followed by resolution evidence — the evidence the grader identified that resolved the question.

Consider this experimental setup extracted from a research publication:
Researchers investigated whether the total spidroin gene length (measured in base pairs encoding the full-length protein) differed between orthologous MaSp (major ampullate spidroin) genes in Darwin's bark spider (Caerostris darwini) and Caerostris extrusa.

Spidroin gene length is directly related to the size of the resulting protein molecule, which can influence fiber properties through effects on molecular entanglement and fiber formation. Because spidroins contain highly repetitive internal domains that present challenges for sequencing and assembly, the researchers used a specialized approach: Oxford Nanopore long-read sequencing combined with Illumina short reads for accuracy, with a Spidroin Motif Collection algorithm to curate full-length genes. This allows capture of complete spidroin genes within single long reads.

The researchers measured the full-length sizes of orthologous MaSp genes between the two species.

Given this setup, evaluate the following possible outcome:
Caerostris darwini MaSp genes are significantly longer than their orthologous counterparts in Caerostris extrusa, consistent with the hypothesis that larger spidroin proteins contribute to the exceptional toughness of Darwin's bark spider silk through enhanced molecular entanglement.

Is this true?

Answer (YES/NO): NO